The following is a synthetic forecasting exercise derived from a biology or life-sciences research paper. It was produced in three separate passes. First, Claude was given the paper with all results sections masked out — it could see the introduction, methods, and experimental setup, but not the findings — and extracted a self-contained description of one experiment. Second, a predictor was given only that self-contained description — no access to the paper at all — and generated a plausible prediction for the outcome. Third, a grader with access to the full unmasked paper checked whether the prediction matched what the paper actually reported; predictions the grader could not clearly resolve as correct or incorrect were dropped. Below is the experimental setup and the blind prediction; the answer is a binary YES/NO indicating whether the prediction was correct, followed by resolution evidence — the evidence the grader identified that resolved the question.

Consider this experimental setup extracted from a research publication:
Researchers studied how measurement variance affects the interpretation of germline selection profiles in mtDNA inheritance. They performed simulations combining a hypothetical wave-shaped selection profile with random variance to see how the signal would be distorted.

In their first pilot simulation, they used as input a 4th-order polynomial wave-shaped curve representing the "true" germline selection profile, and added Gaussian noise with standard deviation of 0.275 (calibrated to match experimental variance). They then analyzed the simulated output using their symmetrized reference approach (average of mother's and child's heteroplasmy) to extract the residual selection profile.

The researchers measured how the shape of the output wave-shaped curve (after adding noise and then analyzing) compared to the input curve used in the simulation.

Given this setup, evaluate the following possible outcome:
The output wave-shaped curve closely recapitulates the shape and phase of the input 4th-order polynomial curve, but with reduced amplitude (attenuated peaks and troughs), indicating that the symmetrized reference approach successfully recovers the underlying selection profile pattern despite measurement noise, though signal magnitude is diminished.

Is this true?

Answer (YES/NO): YES